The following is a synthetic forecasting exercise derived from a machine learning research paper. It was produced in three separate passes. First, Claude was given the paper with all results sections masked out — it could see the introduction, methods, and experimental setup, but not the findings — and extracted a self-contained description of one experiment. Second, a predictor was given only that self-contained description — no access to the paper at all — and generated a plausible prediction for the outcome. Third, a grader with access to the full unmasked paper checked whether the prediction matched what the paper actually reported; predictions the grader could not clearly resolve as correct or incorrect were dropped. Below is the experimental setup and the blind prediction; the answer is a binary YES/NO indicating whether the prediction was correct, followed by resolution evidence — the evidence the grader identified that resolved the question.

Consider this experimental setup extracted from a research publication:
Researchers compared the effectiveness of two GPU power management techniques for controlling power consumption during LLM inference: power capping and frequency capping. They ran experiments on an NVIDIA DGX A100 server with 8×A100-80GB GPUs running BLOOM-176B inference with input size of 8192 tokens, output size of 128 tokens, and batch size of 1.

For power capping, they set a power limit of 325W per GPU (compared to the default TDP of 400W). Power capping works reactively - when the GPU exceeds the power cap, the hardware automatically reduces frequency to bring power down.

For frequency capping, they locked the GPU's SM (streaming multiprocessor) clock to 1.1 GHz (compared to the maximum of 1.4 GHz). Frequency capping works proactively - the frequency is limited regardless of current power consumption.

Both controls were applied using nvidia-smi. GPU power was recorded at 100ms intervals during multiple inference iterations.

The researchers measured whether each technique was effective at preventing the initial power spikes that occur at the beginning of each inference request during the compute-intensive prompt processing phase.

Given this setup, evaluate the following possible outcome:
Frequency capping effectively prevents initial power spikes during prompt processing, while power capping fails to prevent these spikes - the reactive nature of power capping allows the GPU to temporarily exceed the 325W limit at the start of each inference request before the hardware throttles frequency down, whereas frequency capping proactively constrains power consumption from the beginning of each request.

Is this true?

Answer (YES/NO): YES